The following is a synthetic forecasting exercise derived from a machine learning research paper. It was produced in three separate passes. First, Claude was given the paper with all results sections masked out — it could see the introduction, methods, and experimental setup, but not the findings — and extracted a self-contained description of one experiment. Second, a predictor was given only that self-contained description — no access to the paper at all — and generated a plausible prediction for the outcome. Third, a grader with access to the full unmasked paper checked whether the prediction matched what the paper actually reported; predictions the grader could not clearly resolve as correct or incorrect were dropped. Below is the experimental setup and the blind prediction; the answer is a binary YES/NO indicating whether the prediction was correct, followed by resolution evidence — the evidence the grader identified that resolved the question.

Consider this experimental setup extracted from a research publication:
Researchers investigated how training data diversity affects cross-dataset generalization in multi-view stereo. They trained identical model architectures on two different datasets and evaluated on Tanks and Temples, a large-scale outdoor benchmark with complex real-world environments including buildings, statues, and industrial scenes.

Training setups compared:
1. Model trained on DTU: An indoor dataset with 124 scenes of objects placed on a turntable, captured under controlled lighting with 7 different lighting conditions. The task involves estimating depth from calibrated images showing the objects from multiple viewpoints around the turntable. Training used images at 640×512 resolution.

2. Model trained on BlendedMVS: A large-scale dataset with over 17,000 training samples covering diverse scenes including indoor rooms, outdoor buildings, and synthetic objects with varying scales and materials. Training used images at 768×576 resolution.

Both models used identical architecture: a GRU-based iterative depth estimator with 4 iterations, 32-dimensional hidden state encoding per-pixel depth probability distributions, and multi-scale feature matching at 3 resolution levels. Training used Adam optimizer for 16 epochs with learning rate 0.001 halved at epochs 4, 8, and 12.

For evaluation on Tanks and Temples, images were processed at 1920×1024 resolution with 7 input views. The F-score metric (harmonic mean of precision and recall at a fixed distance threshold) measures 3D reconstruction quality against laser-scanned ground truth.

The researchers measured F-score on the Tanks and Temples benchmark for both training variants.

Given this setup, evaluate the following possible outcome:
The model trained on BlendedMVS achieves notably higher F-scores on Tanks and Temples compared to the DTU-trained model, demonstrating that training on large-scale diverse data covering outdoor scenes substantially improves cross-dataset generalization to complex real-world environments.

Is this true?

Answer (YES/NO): NO